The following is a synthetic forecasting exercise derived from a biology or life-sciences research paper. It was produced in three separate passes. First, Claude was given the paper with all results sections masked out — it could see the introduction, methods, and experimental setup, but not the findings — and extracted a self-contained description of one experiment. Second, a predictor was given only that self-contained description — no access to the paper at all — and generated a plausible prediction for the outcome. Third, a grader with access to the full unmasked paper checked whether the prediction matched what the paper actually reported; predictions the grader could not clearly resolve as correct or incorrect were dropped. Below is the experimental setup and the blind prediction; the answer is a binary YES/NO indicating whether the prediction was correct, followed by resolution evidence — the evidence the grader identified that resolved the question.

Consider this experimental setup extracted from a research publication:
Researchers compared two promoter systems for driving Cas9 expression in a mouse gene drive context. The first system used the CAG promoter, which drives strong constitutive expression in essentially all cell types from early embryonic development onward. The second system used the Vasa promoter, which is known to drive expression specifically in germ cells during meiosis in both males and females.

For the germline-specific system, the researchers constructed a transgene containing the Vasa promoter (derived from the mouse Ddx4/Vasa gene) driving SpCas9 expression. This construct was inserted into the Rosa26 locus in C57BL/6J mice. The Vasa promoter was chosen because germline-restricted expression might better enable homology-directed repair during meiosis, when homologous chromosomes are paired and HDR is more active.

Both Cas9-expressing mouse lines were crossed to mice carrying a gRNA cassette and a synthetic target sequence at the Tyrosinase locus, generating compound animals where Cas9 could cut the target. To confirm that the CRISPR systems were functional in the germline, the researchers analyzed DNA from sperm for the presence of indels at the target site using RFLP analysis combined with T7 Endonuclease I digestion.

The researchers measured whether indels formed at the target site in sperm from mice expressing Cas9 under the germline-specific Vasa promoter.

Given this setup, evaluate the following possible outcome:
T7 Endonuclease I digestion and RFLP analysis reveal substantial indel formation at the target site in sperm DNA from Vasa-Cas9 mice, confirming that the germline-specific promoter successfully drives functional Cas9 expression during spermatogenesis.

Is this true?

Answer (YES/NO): YES